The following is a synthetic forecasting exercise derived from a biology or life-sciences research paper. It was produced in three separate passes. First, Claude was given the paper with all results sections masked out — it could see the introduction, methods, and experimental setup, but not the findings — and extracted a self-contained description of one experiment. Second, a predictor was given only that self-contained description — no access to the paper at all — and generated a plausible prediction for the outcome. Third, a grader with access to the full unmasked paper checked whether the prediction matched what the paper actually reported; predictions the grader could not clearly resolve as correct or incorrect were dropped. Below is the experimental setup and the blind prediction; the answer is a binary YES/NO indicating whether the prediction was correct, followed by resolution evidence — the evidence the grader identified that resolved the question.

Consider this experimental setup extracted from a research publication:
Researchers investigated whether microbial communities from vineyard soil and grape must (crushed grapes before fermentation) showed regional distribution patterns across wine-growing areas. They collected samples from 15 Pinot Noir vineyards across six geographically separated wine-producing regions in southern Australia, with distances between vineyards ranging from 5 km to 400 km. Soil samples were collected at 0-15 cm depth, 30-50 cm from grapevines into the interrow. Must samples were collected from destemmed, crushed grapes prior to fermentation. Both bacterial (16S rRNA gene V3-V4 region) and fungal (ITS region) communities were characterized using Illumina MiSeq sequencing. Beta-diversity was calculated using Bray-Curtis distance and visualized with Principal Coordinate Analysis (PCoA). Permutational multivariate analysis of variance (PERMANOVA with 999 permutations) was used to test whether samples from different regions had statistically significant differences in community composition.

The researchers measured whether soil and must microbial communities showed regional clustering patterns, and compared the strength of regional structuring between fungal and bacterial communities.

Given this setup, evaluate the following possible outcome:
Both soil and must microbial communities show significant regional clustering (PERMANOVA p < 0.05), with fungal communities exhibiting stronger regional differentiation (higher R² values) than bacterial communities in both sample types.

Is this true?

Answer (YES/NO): NO